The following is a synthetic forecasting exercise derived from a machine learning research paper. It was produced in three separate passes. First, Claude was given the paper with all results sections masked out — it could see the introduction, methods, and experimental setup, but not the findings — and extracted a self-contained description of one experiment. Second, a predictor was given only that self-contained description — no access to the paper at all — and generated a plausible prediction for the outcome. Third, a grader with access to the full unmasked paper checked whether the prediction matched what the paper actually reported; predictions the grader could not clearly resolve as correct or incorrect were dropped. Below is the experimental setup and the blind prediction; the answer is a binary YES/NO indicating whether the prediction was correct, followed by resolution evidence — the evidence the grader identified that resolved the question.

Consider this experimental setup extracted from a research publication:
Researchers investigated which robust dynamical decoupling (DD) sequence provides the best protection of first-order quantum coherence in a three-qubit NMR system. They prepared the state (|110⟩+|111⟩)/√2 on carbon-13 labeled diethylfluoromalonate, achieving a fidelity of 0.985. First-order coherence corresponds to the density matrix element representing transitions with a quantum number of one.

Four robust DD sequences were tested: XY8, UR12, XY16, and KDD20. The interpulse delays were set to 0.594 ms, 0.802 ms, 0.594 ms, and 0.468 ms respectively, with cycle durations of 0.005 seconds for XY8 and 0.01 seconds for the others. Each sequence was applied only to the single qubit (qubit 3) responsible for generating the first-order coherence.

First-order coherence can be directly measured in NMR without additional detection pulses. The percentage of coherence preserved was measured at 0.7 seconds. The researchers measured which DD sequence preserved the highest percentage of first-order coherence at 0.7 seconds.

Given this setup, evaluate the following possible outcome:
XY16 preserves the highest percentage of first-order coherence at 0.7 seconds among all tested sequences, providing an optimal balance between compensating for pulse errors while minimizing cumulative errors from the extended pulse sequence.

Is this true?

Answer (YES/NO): NO